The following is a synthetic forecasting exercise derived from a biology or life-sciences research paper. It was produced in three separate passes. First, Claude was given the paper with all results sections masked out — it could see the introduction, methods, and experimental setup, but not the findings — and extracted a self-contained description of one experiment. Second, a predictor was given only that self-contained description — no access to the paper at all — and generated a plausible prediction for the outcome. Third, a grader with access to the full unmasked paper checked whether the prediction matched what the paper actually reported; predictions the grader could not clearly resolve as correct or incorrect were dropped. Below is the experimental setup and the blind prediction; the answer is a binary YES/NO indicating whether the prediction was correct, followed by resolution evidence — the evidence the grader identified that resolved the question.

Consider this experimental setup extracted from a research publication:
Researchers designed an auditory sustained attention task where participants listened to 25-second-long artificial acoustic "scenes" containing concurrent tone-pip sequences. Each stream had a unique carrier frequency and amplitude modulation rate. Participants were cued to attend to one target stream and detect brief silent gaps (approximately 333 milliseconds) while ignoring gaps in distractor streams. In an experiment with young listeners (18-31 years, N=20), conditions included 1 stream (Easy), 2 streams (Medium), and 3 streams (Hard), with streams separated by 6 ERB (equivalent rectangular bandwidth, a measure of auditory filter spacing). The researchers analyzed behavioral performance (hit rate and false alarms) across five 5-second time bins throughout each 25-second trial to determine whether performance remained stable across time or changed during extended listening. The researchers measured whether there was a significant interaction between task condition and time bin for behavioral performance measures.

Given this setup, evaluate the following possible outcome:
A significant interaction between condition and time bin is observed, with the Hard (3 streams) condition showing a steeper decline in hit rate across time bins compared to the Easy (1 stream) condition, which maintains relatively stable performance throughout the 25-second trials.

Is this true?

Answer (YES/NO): YES